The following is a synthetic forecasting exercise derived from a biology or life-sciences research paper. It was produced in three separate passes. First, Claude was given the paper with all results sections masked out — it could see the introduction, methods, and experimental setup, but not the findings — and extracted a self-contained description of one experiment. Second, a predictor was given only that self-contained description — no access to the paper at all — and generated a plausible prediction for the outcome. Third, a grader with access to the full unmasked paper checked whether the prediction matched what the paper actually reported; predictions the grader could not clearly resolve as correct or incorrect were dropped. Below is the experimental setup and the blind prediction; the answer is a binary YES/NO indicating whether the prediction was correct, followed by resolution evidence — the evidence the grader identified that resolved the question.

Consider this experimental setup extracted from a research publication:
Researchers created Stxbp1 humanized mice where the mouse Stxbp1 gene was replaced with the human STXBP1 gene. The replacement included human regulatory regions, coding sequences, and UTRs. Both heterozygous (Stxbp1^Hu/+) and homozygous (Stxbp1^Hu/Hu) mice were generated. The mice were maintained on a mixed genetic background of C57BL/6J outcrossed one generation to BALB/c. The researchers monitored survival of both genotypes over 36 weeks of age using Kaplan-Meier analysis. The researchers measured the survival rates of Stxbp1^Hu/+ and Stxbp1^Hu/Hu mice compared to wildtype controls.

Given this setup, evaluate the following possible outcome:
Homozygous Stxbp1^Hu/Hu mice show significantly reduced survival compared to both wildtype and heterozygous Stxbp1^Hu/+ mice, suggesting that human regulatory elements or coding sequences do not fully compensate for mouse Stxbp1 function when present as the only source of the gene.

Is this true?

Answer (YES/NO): YES